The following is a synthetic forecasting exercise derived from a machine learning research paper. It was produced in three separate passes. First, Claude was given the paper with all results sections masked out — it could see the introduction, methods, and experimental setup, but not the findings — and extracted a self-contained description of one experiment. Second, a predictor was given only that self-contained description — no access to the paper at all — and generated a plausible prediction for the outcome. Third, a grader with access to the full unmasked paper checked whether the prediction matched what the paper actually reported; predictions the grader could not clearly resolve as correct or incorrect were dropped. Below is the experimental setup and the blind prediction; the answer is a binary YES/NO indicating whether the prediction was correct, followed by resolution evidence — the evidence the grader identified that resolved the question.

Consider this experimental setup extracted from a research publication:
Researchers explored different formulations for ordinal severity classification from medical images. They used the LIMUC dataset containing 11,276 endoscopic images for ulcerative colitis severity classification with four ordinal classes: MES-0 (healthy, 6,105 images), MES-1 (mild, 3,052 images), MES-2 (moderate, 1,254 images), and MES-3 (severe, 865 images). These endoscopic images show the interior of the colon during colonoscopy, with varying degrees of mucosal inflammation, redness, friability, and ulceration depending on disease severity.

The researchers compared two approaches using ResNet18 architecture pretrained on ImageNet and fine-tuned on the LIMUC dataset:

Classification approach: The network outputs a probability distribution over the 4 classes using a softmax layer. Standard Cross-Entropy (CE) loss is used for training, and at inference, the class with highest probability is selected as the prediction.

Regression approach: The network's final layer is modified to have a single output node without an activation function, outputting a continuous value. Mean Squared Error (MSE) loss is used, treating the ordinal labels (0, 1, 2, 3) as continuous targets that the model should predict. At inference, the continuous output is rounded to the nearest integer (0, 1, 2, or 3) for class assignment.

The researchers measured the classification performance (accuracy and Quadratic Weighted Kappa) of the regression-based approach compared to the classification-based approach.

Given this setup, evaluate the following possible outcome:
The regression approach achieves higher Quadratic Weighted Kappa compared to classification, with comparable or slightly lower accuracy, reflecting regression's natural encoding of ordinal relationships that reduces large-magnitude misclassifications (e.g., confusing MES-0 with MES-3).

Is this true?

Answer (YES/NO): NO